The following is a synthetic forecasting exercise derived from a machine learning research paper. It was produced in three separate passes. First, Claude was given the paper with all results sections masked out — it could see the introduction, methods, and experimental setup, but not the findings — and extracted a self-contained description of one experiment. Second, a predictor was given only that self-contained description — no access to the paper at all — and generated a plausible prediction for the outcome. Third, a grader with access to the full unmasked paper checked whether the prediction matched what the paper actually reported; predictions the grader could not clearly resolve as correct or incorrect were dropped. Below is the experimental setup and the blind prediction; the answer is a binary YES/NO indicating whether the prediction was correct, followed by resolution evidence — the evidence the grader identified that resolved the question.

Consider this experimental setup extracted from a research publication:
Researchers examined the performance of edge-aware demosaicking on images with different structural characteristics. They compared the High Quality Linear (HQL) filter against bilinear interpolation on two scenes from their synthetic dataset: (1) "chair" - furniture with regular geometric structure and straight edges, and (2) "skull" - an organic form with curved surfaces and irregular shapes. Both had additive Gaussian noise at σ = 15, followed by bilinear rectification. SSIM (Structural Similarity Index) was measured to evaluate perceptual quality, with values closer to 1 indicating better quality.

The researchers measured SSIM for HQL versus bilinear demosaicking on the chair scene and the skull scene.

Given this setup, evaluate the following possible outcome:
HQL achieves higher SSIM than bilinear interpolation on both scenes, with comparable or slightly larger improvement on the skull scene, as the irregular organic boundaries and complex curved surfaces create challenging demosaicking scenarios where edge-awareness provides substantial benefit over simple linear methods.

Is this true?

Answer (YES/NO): NO